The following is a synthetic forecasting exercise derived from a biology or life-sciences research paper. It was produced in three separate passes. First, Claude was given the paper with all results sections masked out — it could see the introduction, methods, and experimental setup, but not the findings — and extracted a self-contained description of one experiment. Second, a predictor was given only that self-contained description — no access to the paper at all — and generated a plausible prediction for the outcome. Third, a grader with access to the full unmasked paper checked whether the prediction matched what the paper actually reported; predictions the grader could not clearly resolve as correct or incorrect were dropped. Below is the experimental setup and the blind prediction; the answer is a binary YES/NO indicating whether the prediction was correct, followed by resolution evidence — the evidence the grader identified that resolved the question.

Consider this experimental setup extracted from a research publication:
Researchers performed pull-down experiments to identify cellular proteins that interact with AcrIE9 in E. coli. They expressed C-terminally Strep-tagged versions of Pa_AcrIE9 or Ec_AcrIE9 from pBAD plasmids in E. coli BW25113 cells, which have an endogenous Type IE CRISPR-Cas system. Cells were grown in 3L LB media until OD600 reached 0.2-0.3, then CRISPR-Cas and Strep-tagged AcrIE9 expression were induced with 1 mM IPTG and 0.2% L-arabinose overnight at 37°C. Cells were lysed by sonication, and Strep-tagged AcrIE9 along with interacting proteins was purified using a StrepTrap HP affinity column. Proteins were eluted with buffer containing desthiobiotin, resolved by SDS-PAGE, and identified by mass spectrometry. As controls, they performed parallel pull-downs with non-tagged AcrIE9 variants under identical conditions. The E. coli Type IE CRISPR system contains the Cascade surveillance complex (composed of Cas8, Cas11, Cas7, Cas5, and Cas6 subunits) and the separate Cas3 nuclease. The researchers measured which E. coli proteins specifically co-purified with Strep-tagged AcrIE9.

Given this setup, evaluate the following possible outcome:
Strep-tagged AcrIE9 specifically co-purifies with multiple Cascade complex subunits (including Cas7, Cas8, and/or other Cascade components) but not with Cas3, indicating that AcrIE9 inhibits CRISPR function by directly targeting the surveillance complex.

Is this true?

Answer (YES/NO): YES